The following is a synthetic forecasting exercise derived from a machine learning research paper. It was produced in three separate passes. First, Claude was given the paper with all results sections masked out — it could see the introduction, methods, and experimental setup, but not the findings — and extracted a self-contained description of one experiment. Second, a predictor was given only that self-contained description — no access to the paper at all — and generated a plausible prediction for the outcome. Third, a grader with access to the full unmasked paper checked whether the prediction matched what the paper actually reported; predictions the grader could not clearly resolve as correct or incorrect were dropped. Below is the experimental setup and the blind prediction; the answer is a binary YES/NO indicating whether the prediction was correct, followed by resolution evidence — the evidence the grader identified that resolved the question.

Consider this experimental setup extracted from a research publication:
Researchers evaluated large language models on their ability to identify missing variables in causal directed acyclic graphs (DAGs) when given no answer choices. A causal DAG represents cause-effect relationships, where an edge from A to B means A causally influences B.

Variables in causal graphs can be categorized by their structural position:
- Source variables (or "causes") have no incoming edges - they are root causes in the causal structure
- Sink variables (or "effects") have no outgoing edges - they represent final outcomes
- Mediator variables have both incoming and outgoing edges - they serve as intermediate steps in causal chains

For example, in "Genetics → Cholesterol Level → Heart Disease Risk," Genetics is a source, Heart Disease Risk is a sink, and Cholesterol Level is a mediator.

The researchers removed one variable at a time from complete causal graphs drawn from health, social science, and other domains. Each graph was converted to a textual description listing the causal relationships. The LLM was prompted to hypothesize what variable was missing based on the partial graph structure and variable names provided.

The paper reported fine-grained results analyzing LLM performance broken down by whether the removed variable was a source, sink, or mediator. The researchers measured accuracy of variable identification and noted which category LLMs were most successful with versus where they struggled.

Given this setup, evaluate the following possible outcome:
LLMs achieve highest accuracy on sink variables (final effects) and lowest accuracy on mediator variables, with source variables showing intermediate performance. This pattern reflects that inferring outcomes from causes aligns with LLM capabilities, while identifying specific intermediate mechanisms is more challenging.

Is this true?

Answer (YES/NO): NO